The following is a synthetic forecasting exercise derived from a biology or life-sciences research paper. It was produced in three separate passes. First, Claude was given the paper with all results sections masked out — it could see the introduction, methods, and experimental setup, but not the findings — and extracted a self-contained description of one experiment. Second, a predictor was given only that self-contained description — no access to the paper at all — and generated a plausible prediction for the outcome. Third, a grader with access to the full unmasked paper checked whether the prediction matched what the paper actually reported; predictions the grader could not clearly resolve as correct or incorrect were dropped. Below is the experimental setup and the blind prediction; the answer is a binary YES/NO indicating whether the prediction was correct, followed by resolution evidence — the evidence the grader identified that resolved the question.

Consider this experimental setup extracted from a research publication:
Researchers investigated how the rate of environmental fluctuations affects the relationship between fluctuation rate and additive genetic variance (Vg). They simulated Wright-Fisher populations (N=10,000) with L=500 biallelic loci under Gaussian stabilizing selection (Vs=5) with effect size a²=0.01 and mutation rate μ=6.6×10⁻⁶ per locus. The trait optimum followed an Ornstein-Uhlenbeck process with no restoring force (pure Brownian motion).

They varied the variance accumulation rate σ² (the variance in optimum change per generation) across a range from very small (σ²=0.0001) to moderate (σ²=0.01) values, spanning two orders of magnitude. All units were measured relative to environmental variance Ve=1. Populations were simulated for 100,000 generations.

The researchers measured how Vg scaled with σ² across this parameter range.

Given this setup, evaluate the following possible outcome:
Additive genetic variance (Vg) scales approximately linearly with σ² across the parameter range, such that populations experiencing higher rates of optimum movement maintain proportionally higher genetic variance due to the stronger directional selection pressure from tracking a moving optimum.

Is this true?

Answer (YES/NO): NO